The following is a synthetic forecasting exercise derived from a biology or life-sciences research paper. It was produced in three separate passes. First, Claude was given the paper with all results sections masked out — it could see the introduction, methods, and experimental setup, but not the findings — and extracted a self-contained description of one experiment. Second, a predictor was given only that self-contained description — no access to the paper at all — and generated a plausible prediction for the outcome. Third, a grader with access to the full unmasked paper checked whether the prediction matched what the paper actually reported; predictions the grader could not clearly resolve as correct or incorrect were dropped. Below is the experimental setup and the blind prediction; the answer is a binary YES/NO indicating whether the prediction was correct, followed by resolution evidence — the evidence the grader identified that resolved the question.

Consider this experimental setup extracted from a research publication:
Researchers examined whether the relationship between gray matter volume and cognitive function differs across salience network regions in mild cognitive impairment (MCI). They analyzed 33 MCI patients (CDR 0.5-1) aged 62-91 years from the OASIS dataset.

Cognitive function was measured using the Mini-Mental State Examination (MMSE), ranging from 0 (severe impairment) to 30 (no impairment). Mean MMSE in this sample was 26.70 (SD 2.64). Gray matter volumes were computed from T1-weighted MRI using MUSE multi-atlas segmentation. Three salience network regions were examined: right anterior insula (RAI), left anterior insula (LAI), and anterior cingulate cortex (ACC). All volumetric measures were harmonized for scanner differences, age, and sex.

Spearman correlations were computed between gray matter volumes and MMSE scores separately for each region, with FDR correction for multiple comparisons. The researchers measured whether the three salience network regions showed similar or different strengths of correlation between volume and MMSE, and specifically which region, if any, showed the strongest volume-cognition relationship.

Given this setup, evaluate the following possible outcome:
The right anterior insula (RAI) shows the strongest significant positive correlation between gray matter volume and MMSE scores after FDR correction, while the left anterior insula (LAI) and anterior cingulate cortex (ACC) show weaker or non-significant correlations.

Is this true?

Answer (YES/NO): YES